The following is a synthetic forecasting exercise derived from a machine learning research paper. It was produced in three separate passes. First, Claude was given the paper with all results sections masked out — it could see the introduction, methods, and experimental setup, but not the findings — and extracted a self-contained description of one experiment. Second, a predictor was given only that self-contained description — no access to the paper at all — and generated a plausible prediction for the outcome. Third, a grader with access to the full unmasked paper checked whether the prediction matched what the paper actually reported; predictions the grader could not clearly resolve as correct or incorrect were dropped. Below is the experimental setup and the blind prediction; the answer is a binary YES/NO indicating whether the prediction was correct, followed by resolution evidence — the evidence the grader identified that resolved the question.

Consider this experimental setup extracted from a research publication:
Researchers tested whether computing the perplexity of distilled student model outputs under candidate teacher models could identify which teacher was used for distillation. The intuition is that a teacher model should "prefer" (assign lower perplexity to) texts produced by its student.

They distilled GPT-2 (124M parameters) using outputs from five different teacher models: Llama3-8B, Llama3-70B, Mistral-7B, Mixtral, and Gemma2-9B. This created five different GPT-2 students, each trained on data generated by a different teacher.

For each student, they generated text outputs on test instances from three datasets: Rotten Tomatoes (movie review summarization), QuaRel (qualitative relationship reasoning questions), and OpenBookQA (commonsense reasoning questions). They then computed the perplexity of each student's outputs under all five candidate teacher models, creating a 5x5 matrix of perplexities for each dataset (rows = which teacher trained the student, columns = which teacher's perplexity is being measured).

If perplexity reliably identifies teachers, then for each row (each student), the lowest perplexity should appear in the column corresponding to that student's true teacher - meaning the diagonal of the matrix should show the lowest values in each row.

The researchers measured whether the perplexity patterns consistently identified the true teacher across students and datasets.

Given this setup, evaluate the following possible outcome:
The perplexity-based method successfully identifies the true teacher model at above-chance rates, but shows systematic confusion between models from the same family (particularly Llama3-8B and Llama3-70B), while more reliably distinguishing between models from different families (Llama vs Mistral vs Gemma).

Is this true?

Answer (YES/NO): NO